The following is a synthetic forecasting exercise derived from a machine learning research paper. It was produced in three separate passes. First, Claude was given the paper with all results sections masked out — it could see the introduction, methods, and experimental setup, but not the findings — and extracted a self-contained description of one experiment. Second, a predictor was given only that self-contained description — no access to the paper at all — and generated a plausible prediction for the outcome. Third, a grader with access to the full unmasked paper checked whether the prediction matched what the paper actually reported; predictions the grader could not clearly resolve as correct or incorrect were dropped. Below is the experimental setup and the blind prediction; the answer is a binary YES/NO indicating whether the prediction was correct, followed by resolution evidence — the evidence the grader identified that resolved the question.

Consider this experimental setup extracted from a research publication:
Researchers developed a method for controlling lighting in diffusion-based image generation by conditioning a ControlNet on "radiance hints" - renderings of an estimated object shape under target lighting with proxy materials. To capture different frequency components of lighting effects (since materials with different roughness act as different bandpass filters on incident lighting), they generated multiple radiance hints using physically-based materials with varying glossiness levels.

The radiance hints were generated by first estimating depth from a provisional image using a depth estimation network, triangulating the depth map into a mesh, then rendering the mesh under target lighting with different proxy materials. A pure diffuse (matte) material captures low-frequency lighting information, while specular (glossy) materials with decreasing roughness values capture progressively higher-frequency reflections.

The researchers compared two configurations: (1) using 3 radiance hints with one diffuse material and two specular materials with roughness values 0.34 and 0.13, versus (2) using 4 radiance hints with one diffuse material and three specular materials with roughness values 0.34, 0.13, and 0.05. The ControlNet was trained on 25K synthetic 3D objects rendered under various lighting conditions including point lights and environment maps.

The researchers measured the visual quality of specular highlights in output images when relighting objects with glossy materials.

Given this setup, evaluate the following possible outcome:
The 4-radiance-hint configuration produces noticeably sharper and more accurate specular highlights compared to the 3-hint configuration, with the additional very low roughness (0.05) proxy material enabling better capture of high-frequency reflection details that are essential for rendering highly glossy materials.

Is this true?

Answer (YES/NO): YES